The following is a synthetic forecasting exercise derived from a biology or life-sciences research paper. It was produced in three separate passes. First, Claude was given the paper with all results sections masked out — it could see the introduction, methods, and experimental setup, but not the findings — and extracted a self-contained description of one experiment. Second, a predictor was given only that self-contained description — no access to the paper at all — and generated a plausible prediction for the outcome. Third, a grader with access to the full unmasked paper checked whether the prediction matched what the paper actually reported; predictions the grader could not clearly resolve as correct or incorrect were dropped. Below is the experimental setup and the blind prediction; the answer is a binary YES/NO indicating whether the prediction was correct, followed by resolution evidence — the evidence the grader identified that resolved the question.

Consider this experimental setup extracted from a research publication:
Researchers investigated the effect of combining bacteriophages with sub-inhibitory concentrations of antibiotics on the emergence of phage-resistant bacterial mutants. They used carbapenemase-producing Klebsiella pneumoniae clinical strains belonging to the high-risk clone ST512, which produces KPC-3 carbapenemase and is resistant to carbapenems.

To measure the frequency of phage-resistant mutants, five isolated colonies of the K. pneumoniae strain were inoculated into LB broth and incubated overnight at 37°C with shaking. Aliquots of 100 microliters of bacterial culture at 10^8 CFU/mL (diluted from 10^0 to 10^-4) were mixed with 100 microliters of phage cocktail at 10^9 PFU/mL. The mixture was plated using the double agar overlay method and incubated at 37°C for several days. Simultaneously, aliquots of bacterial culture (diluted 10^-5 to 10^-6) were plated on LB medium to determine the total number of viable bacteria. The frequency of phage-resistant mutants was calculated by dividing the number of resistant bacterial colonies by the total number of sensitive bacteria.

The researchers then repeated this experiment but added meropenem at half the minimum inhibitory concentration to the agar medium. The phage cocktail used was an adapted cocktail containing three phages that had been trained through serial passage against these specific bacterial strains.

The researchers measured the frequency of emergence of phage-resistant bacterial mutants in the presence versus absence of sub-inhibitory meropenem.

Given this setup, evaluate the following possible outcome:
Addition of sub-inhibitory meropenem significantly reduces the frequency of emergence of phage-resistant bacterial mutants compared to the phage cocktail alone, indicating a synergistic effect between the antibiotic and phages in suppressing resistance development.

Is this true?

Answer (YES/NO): YES